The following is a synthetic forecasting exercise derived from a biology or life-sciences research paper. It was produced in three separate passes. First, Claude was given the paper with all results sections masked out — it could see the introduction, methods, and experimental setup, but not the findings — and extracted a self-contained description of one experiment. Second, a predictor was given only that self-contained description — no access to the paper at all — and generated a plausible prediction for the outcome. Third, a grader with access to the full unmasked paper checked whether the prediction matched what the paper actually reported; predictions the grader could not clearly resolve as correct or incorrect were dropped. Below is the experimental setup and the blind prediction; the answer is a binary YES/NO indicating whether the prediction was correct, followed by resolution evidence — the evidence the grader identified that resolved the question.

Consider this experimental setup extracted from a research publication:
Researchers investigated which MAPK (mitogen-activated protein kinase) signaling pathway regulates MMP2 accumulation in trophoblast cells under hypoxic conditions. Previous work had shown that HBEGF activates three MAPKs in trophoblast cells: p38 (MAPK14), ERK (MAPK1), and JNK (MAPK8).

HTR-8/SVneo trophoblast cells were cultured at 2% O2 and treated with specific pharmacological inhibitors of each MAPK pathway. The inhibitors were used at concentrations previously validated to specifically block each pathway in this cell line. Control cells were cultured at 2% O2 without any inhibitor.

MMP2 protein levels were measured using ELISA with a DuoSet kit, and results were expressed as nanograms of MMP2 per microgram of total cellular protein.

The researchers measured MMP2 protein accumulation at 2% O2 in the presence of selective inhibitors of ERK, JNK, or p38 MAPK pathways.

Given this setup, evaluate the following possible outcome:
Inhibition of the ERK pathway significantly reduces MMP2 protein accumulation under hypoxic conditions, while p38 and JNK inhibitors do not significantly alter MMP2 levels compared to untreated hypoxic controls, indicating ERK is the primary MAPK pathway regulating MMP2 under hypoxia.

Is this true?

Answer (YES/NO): NO